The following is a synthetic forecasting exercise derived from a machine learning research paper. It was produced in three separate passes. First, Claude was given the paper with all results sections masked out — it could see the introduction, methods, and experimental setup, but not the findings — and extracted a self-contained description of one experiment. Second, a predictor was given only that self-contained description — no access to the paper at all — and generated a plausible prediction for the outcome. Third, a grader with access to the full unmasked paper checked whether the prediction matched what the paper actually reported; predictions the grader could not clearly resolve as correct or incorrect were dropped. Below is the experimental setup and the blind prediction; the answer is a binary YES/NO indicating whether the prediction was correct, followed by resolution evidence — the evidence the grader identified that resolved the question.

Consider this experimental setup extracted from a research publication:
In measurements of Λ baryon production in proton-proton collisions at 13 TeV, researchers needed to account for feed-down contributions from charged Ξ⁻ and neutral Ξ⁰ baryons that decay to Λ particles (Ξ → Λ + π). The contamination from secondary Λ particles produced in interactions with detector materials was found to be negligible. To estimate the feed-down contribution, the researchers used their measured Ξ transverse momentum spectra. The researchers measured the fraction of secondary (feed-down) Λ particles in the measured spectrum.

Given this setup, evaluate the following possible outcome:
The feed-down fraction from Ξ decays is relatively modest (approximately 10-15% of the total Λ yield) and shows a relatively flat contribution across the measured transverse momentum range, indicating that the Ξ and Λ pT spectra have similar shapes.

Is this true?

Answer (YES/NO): NO